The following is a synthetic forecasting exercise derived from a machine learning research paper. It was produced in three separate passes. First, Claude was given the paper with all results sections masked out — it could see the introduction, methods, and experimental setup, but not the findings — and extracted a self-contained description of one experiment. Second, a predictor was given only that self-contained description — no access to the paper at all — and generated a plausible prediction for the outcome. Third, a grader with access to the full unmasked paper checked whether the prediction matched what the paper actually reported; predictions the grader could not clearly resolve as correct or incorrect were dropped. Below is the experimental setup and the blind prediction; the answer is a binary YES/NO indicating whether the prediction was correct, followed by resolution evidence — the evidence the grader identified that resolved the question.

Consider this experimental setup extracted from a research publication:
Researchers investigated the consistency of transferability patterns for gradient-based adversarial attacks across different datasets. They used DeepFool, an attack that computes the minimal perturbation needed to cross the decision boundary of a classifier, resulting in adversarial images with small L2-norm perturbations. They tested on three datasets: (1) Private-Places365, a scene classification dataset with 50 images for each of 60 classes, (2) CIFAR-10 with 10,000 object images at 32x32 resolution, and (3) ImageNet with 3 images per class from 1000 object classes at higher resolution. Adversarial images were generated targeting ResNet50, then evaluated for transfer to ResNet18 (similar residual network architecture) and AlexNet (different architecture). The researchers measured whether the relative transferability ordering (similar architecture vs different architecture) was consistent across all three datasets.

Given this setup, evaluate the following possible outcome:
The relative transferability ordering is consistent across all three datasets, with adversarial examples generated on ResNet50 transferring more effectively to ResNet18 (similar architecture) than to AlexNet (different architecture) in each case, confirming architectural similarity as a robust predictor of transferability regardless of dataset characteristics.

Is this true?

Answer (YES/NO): YES